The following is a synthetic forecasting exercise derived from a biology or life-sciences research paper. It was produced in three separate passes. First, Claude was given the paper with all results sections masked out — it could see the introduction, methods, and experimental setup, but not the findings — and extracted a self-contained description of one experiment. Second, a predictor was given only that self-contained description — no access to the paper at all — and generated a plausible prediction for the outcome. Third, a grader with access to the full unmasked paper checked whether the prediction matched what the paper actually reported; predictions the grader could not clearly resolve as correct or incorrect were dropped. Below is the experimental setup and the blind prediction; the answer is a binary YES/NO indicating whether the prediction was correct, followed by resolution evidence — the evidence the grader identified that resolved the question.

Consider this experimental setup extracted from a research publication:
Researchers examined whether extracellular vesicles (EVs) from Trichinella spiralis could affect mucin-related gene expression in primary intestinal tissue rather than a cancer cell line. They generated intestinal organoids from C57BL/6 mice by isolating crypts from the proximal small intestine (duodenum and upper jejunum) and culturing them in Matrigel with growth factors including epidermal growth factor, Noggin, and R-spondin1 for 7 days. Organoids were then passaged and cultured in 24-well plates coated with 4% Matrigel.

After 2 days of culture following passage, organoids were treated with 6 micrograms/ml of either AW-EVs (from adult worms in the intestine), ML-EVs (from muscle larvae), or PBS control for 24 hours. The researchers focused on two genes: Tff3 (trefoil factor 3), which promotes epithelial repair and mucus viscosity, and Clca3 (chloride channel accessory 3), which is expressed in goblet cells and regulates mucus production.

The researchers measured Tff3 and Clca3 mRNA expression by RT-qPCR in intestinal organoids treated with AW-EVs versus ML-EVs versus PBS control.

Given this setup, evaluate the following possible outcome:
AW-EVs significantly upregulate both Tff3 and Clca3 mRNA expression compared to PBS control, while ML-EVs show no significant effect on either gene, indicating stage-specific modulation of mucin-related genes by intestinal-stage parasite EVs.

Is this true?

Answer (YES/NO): NO